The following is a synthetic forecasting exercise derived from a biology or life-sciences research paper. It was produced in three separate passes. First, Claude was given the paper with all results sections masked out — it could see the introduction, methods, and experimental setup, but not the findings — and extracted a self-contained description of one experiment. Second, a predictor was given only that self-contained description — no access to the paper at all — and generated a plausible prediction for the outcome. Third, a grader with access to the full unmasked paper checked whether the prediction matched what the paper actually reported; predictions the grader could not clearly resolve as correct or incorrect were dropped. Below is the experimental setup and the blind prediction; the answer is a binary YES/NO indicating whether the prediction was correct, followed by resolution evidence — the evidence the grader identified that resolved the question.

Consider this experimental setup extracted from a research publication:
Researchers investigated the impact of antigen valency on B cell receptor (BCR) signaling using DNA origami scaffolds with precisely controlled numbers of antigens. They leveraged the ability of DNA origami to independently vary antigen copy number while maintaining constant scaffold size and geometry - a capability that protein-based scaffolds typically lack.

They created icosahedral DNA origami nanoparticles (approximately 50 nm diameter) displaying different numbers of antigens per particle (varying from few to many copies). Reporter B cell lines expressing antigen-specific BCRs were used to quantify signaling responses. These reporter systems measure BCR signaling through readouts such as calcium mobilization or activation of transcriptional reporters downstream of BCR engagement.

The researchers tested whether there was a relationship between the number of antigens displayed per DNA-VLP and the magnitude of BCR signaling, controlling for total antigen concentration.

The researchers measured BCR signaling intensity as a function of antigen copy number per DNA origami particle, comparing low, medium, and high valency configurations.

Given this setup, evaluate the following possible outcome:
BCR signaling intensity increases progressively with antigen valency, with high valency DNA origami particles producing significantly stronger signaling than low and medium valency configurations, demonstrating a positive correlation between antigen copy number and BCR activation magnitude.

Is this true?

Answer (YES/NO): YES